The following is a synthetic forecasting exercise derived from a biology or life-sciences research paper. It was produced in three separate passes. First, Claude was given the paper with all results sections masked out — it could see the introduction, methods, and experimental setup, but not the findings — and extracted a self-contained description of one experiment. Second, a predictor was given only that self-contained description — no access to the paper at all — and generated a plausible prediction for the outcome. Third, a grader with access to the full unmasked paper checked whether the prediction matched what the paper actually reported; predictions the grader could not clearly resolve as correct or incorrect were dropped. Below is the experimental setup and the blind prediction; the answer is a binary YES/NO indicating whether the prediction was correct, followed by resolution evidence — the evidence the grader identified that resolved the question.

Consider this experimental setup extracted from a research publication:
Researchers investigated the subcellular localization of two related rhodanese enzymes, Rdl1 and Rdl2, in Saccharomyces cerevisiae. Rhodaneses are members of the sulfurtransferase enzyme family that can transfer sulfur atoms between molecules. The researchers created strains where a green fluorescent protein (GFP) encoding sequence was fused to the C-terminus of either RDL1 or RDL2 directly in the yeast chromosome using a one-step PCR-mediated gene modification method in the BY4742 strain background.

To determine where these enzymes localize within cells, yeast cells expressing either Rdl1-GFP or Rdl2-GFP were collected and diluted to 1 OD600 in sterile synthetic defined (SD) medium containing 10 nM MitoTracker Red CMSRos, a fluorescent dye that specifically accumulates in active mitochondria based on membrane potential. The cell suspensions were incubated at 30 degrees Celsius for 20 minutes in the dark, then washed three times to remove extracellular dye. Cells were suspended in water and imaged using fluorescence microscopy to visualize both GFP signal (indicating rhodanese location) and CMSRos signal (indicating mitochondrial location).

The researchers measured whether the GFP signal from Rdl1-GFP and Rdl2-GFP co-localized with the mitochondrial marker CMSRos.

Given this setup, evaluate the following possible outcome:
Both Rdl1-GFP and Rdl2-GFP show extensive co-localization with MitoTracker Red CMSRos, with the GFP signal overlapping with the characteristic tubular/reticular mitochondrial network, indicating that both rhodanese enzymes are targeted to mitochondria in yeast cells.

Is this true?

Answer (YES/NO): NO